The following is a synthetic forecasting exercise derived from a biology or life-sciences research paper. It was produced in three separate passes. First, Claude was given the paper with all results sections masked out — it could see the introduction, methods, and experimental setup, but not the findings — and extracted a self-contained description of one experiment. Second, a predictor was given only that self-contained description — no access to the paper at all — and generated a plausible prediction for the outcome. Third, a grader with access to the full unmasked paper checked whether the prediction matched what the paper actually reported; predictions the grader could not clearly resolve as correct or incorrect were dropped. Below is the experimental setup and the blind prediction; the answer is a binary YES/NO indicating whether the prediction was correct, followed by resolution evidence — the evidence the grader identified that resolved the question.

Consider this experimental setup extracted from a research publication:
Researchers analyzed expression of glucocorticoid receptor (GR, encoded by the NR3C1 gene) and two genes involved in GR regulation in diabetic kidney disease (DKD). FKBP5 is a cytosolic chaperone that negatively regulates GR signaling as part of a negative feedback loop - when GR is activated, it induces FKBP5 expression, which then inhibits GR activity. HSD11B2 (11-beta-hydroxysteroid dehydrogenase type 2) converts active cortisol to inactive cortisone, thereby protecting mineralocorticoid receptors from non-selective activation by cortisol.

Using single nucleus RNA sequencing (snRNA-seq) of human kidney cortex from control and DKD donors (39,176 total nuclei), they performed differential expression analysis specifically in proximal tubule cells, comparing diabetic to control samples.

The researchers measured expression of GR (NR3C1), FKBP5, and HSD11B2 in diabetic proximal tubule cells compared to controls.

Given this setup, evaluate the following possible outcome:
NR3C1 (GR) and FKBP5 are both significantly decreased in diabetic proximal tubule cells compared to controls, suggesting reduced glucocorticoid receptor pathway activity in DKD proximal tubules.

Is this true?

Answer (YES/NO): NO